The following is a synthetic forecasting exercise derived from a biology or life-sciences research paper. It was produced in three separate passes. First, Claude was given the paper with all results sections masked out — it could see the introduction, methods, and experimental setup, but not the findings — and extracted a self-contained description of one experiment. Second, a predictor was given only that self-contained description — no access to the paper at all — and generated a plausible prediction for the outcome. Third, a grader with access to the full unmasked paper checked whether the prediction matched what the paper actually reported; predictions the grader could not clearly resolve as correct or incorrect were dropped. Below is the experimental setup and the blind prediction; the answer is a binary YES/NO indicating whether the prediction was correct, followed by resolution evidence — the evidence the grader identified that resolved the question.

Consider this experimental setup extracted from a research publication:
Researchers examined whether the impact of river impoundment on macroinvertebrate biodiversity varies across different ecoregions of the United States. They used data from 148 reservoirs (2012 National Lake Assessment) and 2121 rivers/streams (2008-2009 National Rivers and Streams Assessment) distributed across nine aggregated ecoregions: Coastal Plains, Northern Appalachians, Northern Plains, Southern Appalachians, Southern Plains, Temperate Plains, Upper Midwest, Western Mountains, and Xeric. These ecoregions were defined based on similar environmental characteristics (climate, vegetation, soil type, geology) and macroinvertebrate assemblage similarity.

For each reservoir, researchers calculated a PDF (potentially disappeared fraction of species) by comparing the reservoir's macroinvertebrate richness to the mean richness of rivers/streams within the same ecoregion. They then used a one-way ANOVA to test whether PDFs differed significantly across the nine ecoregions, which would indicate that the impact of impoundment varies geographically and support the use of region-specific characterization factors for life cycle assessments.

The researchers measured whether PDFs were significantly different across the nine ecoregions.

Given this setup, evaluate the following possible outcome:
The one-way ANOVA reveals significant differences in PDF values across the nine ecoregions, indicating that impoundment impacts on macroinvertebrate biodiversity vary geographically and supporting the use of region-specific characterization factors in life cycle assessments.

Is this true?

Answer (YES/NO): YES